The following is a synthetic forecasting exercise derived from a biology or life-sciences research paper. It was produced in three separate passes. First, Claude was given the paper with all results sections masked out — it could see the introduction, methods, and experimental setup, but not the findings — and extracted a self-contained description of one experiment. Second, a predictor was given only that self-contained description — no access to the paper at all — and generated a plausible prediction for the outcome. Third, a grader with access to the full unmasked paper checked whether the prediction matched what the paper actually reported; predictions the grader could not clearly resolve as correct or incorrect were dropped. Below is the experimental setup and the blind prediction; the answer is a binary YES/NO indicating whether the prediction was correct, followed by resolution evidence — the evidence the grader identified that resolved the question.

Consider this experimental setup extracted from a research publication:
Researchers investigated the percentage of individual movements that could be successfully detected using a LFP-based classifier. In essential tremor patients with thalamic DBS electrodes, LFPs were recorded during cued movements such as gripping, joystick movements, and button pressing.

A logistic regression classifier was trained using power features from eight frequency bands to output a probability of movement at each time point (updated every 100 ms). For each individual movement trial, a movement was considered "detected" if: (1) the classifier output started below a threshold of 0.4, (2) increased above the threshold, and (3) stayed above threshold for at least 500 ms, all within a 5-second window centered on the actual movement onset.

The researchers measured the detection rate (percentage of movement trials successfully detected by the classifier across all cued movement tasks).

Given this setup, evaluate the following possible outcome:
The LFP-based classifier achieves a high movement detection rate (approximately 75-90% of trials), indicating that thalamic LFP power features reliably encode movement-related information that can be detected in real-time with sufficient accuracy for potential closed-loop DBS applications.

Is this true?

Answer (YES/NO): NO